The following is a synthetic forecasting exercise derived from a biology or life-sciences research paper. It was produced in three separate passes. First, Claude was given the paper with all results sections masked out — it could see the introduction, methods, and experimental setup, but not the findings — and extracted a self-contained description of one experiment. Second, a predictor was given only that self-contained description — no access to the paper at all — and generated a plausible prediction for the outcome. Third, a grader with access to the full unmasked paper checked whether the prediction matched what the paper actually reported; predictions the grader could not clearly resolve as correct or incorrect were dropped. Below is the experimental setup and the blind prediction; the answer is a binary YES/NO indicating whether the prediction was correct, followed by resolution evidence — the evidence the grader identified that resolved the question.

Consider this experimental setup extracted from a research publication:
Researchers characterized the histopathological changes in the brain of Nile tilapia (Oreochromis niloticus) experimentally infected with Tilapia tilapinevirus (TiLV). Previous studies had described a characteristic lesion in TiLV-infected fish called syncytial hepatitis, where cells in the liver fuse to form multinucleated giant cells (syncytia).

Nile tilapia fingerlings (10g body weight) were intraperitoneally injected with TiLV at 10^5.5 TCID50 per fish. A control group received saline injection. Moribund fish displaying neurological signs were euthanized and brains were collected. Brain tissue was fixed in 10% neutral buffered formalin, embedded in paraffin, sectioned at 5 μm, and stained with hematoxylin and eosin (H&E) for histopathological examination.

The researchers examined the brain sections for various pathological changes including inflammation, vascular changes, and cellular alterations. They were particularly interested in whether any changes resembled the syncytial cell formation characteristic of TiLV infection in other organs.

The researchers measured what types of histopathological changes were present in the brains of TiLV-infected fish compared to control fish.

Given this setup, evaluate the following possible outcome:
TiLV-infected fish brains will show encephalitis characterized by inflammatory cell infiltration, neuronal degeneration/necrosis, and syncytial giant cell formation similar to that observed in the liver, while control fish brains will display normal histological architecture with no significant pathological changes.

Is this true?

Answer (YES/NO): NO